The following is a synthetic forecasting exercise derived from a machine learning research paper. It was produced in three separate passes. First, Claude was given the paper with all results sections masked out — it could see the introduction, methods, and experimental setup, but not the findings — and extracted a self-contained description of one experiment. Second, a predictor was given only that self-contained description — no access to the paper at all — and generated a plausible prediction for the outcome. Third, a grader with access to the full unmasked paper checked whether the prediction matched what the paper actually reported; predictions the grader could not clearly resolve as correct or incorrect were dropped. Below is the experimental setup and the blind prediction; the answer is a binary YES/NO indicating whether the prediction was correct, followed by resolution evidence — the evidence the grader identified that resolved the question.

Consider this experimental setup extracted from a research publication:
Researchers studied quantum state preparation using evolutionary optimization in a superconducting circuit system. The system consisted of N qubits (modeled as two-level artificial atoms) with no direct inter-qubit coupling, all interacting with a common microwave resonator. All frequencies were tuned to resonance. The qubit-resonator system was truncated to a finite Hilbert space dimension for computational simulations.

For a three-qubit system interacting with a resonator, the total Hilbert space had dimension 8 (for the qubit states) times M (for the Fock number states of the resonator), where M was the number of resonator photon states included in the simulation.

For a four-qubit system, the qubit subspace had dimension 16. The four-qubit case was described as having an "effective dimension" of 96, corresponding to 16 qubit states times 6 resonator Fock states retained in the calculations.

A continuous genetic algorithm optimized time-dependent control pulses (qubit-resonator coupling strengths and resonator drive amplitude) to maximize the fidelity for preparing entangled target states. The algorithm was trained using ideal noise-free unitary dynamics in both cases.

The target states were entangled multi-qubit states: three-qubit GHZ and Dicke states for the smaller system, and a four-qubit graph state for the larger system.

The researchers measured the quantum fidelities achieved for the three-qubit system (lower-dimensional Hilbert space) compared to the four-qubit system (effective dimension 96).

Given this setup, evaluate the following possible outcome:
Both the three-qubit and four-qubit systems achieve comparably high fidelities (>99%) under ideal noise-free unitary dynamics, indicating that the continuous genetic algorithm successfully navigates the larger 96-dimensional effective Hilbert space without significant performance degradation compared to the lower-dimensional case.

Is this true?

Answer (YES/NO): NO